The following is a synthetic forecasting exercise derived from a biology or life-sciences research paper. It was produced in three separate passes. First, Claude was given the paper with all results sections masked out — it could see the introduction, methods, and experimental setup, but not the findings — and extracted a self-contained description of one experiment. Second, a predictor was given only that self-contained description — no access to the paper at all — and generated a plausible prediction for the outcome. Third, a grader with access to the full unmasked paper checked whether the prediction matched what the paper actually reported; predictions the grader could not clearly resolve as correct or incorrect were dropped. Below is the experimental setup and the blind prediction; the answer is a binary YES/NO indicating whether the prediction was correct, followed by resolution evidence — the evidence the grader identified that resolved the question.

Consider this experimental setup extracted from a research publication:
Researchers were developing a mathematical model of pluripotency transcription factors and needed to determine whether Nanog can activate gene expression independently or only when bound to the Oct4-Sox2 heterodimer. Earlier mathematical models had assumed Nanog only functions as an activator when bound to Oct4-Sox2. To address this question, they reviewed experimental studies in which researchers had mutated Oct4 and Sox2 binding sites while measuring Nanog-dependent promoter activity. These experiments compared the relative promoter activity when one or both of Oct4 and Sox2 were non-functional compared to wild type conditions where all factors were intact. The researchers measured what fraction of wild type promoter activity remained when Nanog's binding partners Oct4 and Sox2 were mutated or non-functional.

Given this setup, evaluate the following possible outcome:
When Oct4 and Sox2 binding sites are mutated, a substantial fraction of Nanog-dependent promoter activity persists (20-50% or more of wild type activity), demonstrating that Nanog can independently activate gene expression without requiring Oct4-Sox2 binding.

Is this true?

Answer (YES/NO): NO